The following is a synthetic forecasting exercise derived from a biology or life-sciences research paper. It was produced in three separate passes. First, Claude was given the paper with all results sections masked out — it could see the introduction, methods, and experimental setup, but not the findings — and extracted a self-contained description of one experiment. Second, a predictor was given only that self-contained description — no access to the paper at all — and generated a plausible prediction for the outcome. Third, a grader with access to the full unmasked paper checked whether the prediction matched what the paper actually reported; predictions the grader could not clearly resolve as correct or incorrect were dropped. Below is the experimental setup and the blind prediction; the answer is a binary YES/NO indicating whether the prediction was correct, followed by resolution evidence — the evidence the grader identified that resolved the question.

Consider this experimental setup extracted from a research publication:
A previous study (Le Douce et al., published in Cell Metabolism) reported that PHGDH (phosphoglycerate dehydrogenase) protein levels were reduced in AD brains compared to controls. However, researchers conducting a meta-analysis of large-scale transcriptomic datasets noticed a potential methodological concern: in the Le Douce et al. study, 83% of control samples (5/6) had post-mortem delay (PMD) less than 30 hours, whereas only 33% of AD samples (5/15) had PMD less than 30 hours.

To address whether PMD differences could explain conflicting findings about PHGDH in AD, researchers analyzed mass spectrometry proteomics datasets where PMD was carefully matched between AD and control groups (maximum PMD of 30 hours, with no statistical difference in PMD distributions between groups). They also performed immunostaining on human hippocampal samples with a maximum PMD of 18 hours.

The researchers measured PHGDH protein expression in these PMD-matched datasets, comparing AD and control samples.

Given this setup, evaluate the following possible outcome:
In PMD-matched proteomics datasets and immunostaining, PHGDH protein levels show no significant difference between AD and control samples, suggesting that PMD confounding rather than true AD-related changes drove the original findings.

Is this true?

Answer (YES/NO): NO